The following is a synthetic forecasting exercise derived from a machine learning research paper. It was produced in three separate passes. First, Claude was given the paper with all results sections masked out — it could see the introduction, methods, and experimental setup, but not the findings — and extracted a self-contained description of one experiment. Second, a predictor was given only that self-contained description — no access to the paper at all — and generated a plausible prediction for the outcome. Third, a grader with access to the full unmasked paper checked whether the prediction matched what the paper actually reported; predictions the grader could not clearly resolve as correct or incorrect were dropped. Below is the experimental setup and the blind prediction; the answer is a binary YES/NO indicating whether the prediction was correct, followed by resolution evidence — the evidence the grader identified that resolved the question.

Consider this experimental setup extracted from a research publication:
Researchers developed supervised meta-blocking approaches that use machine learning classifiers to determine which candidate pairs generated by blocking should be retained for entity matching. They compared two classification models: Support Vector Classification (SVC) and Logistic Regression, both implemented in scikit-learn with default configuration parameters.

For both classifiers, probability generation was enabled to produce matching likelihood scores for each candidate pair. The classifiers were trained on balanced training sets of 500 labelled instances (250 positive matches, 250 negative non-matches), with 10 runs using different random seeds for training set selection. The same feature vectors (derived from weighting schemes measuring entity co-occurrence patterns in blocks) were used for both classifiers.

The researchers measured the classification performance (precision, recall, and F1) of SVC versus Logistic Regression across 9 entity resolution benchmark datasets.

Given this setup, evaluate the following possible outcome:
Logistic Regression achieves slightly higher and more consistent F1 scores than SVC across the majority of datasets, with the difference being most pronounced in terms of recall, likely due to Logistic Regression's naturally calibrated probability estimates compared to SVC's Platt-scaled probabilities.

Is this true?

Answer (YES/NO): NO